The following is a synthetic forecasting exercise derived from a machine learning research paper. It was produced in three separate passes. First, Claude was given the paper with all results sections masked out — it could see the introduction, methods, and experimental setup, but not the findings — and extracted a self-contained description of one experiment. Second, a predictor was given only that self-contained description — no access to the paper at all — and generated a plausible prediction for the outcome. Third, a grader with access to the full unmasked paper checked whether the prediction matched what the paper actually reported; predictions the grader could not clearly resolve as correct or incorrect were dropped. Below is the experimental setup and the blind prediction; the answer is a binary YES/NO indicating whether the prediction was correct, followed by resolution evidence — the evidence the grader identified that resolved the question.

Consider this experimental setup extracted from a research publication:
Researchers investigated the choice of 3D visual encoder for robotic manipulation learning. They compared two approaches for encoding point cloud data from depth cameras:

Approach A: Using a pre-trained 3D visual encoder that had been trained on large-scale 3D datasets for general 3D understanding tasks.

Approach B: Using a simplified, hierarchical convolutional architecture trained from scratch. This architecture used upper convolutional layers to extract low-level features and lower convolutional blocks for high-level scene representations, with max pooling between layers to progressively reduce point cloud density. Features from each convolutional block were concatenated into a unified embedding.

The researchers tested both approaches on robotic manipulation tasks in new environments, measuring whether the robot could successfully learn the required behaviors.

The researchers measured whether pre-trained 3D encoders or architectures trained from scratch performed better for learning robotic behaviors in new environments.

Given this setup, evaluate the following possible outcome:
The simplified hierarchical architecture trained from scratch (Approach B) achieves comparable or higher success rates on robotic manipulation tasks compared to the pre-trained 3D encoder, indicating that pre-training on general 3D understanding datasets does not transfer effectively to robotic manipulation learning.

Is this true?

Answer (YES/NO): YES